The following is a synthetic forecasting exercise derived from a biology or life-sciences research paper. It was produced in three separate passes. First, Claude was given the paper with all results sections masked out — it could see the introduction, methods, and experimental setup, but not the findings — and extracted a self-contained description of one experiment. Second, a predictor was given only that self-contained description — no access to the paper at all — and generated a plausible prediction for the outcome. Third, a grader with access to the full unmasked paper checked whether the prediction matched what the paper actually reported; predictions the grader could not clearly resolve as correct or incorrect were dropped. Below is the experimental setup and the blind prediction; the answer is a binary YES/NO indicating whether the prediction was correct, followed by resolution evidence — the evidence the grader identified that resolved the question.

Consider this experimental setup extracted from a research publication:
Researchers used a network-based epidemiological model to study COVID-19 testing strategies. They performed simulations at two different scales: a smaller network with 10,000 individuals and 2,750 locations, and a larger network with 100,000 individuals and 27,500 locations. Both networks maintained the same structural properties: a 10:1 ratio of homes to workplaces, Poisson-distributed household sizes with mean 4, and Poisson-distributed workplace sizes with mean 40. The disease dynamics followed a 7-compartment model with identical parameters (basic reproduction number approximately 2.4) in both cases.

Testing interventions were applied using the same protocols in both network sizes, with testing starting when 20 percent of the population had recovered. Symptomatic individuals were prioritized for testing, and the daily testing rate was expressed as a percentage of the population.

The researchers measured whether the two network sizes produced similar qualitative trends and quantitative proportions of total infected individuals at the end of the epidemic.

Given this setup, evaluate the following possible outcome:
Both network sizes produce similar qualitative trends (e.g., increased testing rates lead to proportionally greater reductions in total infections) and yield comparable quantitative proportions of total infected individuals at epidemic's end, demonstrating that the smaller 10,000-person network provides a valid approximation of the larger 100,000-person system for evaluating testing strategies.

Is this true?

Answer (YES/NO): YES